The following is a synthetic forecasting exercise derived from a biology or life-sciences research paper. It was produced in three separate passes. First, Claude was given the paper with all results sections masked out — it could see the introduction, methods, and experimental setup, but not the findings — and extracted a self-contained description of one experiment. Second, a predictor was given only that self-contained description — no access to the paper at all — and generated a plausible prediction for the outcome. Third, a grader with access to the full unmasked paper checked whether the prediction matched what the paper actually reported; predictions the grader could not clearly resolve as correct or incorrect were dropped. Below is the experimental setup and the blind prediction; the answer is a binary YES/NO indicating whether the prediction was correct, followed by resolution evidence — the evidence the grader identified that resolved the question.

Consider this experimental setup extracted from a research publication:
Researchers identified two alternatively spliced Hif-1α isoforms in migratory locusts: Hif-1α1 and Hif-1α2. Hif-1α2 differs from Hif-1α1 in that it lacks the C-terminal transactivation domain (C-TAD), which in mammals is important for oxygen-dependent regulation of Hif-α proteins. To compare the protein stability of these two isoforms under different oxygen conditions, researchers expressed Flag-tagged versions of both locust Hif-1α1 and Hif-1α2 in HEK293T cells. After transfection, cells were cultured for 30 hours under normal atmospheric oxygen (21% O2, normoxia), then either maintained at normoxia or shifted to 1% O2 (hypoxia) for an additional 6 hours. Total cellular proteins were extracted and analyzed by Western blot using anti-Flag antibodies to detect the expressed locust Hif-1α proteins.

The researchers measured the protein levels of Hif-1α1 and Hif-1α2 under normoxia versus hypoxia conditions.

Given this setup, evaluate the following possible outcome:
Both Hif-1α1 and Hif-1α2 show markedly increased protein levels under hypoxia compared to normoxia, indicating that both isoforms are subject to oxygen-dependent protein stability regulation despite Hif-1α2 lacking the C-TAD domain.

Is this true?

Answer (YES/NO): NO